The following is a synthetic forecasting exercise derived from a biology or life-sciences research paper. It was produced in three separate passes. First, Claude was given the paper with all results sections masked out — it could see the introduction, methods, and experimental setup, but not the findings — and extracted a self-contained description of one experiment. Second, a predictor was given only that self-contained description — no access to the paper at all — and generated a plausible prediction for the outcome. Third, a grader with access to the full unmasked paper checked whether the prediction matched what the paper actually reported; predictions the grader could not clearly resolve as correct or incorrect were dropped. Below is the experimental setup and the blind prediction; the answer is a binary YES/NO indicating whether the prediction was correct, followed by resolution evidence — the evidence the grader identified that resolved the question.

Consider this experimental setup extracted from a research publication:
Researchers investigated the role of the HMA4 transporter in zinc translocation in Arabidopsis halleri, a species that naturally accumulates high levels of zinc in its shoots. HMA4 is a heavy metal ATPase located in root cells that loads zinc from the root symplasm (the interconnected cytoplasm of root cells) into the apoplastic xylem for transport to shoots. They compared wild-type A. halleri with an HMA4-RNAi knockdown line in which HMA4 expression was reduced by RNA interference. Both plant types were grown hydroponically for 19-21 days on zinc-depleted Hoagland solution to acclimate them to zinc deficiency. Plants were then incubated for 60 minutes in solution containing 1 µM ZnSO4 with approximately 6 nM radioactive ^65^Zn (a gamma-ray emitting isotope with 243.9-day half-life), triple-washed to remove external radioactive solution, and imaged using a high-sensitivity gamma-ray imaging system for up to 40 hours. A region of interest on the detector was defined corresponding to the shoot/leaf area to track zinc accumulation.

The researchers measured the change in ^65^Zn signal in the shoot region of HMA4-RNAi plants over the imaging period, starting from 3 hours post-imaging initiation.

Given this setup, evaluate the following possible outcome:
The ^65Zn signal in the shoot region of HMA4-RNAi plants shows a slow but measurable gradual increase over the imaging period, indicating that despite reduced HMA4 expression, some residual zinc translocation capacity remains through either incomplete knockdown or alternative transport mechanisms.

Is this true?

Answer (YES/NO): NO